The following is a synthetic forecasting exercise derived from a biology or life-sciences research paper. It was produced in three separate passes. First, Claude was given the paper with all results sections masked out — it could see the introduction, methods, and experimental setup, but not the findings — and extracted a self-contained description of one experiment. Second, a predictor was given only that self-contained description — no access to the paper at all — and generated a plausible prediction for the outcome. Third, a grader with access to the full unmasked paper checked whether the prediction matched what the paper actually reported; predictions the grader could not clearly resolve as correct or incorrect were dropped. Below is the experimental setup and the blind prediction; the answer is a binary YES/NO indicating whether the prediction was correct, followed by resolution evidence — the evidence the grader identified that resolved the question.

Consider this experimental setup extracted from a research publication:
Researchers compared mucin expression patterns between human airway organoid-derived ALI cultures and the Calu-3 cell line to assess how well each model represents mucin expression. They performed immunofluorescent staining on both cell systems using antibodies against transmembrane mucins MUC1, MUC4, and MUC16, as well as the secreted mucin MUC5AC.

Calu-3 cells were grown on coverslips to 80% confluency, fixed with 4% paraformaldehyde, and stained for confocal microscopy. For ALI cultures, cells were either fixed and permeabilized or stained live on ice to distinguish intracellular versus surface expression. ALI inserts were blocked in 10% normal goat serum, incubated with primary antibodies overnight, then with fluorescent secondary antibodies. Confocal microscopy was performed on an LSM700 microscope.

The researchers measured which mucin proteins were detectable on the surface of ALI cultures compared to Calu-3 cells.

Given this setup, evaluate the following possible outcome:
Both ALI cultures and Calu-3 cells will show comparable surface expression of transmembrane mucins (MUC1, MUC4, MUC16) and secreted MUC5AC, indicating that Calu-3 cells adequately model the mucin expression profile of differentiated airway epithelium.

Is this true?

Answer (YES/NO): NO